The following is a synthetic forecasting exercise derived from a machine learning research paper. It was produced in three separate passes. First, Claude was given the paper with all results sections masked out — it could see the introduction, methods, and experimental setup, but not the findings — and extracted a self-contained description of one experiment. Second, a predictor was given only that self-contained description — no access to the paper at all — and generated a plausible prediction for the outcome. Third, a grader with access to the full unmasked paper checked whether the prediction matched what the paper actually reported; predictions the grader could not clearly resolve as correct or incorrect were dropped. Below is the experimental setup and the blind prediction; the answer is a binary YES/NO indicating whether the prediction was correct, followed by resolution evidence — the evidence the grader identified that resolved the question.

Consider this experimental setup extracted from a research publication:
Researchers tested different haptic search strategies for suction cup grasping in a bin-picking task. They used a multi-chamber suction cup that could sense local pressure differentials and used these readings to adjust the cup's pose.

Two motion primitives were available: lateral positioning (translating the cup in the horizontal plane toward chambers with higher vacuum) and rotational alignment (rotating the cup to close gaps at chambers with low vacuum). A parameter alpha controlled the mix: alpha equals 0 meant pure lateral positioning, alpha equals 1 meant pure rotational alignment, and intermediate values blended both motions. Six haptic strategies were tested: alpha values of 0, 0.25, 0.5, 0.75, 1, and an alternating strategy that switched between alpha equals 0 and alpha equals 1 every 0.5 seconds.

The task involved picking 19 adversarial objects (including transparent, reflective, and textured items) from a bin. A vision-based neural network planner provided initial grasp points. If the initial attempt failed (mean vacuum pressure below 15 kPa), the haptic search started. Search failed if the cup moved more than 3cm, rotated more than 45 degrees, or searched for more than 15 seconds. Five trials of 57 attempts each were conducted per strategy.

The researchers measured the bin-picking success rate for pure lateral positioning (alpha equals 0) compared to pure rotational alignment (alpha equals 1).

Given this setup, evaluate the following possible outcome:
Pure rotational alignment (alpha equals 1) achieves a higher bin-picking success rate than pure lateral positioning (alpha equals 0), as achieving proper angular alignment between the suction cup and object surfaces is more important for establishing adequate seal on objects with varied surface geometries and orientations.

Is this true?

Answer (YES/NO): NO